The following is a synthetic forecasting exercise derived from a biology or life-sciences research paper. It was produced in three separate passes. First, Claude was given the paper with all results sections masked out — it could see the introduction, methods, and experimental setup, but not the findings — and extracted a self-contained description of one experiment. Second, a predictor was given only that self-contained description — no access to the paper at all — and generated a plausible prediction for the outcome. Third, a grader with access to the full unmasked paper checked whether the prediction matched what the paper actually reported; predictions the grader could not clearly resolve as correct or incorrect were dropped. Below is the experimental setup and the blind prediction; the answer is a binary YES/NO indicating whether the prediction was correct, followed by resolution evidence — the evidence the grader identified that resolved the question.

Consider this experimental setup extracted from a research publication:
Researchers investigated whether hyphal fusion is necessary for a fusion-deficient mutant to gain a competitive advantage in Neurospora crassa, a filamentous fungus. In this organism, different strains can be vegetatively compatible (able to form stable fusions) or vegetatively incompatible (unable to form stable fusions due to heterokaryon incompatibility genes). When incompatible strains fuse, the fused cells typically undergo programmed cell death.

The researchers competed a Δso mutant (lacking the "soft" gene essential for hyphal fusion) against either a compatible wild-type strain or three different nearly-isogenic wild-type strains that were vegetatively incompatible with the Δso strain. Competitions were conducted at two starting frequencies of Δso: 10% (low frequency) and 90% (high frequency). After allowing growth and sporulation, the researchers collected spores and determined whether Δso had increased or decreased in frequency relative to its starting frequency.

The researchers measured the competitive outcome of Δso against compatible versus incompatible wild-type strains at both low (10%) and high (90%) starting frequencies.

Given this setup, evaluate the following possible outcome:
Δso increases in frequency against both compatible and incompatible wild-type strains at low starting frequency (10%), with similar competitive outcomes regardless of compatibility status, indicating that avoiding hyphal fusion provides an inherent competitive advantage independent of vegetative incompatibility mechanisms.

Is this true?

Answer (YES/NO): NO